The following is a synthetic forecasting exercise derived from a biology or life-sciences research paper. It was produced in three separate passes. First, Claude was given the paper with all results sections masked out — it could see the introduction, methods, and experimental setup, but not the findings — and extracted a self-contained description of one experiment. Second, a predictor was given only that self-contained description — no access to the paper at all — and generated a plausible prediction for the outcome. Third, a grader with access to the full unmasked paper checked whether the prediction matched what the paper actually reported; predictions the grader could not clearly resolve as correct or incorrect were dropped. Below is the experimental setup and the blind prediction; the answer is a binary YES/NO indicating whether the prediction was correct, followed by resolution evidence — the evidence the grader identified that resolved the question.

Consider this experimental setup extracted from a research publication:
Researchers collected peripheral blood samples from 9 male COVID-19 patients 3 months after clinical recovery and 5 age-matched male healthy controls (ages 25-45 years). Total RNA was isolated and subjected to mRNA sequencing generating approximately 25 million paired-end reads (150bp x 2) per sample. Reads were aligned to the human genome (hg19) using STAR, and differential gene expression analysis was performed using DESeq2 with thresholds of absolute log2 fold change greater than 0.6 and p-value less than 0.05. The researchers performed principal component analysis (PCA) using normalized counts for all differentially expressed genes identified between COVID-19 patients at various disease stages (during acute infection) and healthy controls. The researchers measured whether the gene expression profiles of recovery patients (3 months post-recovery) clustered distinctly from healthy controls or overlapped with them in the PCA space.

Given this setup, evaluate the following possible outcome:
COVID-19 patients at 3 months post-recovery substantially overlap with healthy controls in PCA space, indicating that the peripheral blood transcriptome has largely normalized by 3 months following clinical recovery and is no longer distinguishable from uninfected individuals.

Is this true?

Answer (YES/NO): NO